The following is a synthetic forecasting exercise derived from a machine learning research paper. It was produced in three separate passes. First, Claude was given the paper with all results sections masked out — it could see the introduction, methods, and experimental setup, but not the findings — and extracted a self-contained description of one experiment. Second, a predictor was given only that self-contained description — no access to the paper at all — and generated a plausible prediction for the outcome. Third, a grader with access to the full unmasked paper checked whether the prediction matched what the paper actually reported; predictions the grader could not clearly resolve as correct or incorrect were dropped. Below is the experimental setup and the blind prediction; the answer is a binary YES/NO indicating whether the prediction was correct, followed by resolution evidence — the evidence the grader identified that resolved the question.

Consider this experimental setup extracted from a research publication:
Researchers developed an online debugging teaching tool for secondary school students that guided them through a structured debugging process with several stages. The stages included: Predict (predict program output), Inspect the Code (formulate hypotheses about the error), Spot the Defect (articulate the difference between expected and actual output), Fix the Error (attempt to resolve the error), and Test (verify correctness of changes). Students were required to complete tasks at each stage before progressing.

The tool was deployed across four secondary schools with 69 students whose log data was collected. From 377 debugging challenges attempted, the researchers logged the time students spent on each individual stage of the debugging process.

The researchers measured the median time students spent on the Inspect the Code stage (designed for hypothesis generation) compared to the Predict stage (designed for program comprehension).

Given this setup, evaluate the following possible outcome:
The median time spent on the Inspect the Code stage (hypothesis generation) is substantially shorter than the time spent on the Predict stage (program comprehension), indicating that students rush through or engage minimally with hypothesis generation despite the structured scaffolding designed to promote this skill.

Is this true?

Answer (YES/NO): YES